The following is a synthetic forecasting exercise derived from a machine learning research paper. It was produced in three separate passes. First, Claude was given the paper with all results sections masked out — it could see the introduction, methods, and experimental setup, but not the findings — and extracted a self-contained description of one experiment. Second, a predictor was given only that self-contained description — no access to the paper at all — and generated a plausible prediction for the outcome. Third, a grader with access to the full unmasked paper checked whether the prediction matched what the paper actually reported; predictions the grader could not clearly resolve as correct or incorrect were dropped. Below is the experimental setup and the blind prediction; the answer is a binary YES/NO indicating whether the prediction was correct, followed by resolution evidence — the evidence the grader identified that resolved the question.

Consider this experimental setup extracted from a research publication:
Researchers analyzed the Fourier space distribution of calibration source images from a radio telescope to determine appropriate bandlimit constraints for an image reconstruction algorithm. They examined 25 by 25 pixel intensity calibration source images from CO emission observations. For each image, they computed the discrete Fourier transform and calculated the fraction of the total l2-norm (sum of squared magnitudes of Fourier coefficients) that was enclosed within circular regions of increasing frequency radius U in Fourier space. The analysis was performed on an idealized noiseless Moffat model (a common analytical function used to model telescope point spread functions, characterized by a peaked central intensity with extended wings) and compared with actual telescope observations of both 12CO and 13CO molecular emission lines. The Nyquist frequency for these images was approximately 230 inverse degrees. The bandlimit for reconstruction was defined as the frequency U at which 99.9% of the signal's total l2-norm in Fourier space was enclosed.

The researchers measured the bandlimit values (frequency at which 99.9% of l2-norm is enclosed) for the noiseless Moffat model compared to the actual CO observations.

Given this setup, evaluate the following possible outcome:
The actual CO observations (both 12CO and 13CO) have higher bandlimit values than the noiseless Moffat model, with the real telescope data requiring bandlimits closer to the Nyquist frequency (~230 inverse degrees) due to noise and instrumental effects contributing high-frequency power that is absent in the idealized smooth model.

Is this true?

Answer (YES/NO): YES